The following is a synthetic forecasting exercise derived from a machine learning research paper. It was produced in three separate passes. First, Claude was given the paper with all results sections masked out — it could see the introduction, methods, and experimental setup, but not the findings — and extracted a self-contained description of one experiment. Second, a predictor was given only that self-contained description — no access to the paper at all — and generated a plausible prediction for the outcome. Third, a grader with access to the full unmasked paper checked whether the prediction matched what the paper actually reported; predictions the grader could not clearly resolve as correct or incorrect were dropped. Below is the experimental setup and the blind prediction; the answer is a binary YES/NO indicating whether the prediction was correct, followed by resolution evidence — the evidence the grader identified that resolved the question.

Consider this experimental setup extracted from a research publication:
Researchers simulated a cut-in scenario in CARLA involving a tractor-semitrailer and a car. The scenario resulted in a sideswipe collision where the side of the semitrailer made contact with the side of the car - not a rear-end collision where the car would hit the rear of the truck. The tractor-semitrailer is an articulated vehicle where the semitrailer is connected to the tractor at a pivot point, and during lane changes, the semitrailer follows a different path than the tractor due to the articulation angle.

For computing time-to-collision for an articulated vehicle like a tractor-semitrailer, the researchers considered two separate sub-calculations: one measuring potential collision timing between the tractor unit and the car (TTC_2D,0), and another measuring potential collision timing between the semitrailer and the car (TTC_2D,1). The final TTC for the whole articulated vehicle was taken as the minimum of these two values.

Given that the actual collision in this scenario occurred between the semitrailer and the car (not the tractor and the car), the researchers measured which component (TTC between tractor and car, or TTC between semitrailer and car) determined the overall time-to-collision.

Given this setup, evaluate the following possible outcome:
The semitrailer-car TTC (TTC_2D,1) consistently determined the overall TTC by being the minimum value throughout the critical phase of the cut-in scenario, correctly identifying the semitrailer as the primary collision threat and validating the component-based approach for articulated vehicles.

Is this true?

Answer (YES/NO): YES